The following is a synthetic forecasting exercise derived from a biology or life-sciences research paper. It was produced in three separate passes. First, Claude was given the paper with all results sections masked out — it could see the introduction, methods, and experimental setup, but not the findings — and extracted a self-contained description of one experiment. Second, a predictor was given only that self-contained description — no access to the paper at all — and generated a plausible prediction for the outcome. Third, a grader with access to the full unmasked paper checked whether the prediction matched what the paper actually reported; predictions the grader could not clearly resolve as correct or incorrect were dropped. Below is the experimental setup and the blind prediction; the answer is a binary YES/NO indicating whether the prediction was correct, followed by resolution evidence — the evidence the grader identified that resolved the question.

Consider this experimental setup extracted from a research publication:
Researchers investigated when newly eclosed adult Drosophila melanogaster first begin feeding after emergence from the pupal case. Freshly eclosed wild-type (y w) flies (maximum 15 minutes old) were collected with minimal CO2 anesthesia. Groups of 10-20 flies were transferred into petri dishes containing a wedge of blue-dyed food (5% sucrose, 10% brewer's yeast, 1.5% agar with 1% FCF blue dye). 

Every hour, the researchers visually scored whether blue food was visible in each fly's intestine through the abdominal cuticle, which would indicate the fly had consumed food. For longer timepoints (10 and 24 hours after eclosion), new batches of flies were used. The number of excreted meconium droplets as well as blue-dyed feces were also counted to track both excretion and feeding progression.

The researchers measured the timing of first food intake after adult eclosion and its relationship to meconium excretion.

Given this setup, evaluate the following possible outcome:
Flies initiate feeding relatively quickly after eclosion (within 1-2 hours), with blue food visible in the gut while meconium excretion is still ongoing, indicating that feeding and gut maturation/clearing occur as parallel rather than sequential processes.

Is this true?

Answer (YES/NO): NO